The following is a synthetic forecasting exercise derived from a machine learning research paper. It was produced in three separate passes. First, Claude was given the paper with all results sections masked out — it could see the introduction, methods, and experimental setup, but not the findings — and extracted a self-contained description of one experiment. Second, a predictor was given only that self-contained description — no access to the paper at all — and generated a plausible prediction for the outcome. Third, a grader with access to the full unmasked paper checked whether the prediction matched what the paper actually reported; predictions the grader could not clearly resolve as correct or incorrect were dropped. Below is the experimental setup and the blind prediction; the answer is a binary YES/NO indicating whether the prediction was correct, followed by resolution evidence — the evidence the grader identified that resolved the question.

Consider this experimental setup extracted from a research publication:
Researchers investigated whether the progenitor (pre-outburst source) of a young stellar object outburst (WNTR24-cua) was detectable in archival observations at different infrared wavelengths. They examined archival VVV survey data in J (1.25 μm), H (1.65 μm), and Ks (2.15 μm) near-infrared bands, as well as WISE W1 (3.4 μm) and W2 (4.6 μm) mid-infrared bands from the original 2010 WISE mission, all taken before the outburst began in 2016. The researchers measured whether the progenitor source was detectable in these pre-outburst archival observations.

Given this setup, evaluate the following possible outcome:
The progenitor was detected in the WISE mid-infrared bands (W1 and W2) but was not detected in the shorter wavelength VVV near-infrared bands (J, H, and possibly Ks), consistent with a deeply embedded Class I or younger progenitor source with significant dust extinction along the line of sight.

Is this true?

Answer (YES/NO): NO